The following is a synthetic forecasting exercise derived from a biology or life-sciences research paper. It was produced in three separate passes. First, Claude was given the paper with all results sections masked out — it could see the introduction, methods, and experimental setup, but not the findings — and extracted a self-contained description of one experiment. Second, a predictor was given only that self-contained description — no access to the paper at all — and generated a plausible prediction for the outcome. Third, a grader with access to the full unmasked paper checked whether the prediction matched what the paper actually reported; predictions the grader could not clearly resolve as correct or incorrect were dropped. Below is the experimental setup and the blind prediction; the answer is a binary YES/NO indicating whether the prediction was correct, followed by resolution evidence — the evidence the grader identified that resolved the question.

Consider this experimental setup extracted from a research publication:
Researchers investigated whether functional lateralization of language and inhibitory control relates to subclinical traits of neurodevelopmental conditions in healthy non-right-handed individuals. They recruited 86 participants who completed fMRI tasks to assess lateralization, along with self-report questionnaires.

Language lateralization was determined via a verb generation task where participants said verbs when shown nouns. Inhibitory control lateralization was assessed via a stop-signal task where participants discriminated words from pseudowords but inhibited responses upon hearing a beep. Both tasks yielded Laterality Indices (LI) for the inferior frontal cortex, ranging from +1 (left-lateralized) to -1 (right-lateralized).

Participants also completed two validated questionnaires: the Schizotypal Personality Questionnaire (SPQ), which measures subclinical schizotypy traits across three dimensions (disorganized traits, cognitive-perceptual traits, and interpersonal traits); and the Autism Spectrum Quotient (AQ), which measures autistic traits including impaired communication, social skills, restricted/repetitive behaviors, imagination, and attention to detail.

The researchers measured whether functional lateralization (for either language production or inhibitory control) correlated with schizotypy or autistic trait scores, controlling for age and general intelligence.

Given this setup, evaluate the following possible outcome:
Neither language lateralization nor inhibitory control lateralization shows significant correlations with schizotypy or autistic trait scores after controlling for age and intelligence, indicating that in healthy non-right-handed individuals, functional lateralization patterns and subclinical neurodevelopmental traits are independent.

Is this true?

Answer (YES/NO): NO